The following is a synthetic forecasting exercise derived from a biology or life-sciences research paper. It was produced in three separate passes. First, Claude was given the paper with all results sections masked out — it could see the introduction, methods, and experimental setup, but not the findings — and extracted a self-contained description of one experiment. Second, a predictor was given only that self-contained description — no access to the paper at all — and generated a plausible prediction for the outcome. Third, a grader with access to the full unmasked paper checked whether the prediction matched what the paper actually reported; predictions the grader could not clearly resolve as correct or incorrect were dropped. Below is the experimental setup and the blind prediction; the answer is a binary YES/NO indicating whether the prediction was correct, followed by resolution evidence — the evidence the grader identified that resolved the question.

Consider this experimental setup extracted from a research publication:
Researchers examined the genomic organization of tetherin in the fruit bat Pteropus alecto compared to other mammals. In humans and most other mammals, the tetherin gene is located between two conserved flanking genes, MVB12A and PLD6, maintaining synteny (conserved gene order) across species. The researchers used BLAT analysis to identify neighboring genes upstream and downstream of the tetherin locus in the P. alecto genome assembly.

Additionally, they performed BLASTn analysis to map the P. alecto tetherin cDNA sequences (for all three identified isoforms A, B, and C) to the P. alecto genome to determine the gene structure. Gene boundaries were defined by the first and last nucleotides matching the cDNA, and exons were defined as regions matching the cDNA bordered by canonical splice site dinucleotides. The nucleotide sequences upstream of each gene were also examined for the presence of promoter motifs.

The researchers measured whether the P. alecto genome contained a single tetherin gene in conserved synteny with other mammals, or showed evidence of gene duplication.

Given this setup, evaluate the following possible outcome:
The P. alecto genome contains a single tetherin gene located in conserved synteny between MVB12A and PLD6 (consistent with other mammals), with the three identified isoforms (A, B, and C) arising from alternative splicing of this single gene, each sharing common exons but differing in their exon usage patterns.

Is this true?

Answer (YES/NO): NO